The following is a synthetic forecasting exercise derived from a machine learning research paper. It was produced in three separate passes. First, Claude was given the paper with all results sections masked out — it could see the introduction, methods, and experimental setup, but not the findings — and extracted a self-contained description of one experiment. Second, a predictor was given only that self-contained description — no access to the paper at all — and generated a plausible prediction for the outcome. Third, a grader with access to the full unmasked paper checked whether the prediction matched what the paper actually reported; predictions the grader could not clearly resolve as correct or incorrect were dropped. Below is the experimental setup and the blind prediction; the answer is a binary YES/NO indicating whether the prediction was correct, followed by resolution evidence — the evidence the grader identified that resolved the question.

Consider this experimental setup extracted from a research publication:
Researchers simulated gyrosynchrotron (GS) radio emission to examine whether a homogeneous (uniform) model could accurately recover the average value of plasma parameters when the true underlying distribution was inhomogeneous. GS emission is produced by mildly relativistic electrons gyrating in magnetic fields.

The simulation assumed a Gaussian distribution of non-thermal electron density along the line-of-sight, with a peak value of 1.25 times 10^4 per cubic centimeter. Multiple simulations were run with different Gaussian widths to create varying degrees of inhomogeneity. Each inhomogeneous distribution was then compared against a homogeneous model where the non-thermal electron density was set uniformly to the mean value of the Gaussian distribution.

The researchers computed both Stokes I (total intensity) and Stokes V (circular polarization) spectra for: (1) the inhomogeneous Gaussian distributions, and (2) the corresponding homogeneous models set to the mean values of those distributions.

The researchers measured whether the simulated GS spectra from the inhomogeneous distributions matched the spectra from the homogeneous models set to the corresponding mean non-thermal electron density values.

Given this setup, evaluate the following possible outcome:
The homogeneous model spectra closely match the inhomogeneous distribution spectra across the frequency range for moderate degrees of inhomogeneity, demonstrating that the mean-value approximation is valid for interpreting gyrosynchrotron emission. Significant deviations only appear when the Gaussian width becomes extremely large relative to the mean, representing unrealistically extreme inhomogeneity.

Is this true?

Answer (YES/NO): NO